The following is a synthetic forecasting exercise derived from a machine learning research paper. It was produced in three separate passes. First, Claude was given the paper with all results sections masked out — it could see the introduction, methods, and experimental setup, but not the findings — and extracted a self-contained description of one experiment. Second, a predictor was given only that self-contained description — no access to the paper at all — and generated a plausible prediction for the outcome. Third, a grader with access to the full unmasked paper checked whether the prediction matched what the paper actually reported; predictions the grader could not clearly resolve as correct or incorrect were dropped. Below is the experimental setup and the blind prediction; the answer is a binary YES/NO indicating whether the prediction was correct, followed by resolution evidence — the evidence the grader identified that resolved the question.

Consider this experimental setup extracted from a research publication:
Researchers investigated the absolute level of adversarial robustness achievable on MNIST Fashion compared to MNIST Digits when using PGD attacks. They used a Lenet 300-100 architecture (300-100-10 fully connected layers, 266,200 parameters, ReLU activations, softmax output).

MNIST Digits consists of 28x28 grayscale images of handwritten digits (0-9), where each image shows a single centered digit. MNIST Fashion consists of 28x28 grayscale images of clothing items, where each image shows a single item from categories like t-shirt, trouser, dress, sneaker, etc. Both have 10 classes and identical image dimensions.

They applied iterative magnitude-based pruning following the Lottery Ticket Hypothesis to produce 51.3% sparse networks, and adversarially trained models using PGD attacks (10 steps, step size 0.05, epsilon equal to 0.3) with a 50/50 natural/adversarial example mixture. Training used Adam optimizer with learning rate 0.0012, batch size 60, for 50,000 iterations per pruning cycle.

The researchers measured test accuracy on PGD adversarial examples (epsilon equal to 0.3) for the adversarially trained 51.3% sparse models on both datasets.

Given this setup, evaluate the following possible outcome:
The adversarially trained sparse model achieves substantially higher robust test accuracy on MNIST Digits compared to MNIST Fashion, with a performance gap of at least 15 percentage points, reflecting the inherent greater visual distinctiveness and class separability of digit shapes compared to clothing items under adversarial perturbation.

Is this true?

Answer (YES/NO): YES